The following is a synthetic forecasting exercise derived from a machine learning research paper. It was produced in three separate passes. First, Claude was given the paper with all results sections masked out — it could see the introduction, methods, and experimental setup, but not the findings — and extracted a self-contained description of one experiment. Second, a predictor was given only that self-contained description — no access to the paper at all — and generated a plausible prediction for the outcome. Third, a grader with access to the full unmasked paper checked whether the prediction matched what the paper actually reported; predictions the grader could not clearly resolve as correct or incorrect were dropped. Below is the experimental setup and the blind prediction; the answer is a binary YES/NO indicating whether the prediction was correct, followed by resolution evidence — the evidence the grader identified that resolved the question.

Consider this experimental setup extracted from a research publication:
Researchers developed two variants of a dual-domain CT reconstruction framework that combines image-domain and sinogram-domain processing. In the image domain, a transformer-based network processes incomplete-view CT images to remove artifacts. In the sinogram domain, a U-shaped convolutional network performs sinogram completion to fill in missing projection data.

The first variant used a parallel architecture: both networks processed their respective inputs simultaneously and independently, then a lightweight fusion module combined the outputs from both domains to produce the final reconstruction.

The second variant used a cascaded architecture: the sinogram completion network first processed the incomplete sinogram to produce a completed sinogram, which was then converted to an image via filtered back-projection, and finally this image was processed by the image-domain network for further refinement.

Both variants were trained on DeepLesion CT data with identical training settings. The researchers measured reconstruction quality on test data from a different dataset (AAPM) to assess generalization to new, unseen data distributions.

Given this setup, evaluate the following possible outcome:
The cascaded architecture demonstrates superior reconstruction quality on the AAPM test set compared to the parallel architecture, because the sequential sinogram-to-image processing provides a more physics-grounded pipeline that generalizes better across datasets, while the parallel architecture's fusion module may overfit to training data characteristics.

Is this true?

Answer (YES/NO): NO